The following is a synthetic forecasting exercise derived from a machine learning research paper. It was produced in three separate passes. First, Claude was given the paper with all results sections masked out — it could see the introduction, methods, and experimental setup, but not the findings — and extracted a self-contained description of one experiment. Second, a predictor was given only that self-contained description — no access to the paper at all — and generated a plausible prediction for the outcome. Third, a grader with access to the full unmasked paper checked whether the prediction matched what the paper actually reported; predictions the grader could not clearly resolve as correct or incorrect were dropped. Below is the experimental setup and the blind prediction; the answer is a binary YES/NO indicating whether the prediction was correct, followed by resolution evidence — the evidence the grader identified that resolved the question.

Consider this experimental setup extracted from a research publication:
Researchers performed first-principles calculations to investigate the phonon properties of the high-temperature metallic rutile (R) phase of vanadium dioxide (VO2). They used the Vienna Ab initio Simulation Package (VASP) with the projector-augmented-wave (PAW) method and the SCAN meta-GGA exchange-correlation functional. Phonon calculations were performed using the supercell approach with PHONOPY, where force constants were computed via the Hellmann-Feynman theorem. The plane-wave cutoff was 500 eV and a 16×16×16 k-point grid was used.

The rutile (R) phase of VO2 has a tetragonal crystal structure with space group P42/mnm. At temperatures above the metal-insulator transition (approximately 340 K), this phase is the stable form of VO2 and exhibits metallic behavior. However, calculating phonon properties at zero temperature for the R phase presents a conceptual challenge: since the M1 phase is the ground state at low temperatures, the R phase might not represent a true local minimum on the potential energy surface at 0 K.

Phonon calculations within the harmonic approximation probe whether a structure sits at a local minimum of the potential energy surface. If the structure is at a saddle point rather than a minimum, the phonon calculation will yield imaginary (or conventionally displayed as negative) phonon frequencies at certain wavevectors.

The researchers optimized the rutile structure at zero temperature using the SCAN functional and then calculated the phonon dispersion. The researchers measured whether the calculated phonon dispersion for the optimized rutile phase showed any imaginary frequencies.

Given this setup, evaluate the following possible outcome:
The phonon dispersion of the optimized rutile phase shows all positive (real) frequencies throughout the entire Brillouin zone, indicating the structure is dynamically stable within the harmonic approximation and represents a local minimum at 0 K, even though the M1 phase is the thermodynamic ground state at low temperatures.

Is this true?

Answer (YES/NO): NO